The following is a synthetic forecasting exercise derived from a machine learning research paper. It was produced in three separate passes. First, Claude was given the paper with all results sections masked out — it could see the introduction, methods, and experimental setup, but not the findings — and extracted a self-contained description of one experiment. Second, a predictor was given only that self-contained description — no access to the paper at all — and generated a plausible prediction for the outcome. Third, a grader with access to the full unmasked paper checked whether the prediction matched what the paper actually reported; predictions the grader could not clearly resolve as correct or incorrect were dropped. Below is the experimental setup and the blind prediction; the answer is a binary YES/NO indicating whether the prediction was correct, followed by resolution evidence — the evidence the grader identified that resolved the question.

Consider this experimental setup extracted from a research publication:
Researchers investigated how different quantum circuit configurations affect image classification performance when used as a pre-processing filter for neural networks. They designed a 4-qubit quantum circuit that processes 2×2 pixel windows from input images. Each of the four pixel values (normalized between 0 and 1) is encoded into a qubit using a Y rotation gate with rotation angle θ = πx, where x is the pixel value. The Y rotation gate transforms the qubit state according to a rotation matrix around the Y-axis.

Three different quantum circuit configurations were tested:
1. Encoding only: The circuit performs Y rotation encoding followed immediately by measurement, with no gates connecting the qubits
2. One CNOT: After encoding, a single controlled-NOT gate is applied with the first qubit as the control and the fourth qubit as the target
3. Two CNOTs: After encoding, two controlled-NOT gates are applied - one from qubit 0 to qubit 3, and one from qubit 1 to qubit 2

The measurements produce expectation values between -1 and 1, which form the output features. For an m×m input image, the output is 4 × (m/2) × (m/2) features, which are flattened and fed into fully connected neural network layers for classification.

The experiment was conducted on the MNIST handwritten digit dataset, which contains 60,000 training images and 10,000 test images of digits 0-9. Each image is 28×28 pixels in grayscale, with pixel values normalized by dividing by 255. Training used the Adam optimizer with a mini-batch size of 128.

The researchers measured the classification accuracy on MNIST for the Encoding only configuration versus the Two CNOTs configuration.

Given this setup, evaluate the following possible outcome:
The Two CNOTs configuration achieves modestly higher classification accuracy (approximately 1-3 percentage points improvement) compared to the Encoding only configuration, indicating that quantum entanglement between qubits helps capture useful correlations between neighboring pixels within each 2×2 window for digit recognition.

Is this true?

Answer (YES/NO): YES